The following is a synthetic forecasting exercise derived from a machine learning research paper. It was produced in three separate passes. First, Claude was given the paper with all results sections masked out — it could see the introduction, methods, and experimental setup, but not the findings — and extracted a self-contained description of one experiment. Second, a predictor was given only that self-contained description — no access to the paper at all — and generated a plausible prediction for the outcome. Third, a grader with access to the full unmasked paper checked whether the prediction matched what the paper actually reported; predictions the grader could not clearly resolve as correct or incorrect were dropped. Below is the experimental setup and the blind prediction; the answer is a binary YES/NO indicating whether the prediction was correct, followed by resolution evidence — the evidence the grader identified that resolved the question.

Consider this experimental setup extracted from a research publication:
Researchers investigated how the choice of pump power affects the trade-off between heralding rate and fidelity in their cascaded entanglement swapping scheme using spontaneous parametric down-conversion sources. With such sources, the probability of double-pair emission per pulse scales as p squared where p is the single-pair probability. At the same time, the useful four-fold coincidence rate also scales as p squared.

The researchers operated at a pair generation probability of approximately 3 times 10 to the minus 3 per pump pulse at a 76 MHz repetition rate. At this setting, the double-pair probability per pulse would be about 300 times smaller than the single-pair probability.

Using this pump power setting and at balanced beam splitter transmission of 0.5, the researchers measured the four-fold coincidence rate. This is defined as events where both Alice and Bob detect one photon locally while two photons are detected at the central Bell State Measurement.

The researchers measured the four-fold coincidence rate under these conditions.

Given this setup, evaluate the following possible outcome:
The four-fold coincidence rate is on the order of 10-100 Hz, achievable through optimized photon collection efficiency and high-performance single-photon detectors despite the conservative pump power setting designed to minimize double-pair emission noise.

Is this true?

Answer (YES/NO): NO